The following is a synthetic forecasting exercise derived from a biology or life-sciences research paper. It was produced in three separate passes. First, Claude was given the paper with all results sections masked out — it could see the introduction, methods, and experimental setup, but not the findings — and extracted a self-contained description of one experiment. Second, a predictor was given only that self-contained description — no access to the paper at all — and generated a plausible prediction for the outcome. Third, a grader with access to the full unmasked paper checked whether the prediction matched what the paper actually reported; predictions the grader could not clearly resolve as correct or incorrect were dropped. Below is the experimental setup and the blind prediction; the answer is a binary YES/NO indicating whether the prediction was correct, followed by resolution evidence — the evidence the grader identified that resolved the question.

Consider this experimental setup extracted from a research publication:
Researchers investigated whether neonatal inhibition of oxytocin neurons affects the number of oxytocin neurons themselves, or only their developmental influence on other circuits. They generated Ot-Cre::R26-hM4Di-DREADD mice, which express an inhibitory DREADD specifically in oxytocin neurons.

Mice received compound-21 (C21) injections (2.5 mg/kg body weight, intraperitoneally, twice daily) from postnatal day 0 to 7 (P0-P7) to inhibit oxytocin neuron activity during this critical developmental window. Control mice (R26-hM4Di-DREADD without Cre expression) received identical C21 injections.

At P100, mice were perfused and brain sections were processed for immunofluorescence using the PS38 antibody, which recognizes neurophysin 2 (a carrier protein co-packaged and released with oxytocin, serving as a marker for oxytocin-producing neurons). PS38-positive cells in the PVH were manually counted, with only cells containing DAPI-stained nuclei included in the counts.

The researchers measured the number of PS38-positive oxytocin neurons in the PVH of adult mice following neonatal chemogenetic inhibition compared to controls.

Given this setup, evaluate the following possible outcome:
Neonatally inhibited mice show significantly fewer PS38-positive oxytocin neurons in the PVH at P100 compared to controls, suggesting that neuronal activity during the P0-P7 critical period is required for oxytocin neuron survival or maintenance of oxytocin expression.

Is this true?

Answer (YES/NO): NO